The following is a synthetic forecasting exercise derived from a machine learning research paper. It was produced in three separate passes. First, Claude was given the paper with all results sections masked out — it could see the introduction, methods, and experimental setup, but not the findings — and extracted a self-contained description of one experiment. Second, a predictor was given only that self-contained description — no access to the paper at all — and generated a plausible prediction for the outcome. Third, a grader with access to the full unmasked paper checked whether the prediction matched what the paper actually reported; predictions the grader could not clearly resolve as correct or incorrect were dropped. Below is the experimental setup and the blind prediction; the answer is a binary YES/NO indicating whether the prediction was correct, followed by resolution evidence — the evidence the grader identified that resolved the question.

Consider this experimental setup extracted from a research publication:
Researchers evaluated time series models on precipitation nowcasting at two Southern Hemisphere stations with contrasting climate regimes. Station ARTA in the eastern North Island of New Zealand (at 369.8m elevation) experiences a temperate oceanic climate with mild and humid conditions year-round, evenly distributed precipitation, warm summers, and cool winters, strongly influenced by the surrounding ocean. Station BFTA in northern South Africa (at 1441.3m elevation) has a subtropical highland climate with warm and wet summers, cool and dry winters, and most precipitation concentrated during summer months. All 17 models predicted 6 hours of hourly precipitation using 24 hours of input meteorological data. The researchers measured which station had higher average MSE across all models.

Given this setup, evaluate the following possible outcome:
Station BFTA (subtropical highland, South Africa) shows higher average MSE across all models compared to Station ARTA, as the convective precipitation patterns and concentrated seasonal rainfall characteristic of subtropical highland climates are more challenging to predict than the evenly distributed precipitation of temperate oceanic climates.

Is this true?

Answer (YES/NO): NO